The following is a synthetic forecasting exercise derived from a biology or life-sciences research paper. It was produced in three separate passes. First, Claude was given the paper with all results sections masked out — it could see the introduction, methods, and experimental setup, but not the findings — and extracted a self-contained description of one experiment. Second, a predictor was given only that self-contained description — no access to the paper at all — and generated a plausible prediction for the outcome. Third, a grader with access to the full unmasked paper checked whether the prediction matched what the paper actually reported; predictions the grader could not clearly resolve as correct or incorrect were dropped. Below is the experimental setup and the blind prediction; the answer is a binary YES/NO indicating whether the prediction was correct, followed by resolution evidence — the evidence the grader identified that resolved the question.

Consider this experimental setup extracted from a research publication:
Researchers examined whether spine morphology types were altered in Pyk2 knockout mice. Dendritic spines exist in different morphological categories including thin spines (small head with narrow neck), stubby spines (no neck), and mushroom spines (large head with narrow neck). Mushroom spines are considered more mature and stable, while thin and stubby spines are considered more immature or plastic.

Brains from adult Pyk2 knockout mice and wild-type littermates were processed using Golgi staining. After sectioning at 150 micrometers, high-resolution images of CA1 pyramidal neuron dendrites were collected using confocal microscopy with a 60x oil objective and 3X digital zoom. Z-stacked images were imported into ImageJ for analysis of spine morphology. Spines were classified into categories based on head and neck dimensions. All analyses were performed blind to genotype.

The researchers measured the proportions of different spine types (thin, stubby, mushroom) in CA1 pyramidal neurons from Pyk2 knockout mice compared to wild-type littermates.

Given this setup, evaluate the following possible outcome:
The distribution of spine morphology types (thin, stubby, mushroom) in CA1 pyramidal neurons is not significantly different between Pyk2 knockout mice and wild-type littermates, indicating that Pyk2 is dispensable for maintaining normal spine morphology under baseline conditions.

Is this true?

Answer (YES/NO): NO